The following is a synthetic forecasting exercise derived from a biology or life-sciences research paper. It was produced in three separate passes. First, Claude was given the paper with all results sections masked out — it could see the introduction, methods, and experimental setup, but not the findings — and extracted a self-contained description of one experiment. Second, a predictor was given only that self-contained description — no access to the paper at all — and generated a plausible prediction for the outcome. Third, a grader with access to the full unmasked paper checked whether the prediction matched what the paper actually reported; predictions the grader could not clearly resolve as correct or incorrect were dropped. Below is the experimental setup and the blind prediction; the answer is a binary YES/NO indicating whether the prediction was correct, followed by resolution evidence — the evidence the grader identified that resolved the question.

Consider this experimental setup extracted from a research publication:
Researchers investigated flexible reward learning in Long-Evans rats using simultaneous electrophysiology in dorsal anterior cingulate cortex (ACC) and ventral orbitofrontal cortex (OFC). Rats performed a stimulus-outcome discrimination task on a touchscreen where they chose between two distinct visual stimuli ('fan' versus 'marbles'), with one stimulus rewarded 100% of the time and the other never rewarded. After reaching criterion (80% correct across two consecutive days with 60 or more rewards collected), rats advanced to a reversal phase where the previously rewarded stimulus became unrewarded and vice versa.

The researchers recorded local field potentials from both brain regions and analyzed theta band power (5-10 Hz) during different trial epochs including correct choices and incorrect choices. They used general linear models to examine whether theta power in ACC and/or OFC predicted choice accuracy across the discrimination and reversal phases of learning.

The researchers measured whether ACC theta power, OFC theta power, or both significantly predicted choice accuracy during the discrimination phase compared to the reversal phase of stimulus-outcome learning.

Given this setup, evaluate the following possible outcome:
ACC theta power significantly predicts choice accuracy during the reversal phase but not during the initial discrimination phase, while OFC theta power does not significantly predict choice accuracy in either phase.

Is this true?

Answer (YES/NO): NO